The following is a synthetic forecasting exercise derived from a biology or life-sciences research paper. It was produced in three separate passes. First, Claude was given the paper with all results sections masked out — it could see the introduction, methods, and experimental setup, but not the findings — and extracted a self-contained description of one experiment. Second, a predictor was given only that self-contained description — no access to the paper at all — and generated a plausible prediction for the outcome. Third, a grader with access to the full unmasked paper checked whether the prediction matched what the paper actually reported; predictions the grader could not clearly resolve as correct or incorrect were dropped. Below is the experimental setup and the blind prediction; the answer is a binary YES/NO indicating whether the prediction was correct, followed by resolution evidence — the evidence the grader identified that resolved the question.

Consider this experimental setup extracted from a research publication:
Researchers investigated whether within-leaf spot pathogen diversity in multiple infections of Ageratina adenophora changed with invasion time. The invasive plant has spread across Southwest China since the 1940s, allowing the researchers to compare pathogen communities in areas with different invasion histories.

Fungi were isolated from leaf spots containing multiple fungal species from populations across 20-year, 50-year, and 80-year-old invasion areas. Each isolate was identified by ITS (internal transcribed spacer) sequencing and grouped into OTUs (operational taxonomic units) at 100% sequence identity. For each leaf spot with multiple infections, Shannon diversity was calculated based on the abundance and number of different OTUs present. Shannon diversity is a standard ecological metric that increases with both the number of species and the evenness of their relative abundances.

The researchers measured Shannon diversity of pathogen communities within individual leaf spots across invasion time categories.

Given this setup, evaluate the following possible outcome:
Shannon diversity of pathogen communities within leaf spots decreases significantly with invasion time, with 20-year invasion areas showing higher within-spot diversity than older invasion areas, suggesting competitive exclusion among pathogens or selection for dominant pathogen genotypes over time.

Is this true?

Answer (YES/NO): YES